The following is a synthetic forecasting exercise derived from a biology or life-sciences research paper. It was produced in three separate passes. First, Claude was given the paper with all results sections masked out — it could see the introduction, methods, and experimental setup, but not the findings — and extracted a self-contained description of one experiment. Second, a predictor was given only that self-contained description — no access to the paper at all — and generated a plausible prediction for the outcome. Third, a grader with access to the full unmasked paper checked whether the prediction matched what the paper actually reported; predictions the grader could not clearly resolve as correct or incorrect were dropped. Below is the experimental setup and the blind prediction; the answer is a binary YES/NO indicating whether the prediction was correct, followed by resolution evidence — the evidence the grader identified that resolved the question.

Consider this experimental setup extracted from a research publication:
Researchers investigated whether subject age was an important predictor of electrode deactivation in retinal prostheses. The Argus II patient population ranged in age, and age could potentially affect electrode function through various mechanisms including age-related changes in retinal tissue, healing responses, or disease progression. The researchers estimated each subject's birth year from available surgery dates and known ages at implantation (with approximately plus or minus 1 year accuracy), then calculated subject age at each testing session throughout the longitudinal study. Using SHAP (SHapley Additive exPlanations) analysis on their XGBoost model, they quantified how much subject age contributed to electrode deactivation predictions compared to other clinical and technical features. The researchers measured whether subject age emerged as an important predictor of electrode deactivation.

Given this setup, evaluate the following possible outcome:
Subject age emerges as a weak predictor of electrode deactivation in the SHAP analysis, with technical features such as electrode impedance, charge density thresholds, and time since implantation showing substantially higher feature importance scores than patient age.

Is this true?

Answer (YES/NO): NO